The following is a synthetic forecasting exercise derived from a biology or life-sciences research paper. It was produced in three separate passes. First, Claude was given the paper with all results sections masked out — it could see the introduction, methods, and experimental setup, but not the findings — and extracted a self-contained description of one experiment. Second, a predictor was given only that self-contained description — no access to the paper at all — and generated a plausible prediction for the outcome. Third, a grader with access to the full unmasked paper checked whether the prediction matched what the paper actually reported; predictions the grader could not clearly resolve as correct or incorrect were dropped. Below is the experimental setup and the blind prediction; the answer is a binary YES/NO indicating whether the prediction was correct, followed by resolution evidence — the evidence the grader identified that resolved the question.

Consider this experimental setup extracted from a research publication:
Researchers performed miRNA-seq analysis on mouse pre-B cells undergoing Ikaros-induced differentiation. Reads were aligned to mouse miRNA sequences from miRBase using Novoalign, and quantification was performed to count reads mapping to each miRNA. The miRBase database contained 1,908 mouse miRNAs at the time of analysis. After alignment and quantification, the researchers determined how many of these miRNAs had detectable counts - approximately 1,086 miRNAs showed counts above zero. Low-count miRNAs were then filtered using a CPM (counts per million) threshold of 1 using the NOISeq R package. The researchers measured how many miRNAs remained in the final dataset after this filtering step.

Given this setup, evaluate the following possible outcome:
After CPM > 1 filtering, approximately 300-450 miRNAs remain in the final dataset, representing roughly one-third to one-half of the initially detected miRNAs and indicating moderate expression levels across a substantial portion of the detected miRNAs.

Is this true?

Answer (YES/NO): NO